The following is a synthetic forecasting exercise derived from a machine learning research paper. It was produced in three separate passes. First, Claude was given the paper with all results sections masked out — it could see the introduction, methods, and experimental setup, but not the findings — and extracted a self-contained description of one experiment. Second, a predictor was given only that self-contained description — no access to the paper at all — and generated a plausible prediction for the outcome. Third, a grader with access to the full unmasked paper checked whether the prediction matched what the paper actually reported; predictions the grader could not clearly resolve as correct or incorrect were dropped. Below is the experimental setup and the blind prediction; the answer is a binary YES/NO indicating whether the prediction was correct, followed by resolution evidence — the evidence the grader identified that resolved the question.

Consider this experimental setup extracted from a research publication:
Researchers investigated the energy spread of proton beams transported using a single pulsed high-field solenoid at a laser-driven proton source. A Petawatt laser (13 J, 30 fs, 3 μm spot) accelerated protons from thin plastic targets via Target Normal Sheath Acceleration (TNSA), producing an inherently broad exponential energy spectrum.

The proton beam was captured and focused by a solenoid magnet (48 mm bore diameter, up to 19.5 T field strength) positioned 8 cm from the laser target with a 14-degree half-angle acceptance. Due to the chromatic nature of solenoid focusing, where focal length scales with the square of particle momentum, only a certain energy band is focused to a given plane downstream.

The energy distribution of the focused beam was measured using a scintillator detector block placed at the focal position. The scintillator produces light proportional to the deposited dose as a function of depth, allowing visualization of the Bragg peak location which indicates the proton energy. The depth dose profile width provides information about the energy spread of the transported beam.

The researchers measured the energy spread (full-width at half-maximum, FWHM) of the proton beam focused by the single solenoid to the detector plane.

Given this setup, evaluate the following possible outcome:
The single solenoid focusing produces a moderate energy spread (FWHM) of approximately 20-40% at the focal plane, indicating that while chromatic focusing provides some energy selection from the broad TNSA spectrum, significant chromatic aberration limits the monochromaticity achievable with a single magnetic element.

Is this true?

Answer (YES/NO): NO